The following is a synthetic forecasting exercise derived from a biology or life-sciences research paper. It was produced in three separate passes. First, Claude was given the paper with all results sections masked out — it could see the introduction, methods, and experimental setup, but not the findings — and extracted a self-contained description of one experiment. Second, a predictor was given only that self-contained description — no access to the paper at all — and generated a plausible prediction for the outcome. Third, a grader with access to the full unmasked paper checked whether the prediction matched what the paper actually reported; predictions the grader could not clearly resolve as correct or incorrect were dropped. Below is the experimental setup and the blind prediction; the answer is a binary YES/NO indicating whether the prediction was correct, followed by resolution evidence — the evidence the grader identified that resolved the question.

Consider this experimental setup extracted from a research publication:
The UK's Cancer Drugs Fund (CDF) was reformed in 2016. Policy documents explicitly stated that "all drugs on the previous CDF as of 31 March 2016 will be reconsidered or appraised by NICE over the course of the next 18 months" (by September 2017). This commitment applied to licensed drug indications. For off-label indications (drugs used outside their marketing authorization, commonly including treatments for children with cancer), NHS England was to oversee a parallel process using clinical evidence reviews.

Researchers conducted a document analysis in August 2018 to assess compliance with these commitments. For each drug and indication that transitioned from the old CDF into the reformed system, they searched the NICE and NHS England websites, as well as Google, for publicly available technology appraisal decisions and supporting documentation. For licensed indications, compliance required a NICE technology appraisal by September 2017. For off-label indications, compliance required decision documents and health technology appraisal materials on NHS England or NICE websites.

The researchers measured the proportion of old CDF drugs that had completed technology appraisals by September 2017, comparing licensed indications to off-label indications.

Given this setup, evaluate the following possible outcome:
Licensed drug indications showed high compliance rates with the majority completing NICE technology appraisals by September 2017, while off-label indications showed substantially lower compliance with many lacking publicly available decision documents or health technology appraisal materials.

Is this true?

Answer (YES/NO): YES